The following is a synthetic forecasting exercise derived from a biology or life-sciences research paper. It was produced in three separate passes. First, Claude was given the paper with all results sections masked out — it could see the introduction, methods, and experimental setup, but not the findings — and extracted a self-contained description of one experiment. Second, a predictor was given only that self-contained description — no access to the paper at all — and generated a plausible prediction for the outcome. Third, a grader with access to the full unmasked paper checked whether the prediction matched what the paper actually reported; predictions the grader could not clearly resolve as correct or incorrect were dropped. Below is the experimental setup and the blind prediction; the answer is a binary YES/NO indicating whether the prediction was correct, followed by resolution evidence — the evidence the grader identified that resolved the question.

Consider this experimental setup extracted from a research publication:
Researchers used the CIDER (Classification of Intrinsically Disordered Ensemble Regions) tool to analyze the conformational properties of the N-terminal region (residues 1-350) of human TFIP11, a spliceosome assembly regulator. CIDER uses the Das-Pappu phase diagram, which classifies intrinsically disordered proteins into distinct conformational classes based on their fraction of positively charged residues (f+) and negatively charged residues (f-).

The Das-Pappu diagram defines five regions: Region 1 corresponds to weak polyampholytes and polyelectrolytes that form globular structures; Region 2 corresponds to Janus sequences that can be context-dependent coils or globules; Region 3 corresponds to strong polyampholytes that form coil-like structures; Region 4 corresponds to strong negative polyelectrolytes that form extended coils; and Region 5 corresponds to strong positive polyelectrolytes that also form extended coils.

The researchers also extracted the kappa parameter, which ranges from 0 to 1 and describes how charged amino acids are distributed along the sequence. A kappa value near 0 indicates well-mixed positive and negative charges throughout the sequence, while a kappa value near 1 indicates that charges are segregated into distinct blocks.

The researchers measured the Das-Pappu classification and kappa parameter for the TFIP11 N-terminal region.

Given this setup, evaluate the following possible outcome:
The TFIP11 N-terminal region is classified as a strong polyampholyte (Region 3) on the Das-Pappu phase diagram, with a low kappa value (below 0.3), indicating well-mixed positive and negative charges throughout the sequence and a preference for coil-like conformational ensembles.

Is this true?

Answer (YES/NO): NO